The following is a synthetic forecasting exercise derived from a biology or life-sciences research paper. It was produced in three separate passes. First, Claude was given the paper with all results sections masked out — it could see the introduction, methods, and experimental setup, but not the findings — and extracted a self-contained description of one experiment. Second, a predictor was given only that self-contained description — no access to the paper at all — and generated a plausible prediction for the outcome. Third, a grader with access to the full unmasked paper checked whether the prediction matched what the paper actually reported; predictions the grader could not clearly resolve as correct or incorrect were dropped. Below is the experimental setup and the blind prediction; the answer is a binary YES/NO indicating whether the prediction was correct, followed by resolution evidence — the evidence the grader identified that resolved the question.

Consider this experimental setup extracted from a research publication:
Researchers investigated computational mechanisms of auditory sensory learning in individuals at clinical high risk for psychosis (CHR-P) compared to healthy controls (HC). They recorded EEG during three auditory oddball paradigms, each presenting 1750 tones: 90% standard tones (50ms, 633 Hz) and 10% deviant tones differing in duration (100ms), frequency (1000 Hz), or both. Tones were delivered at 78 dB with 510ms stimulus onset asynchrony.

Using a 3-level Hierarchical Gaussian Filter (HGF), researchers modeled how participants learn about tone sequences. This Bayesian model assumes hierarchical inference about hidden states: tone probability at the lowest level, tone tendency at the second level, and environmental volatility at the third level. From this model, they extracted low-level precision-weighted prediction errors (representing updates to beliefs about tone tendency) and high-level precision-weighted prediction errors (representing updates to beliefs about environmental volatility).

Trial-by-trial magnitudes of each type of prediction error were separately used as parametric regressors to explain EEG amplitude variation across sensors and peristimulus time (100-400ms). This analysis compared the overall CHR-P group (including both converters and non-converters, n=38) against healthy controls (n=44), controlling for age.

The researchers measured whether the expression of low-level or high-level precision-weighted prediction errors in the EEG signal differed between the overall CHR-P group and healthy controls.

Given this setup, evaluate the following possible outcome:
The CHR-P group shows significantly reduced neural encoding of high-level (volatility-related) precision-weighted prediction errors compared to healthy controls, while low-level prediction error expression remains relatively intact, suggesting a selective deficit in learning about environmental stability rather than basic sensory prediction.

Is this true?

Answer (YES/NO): NO